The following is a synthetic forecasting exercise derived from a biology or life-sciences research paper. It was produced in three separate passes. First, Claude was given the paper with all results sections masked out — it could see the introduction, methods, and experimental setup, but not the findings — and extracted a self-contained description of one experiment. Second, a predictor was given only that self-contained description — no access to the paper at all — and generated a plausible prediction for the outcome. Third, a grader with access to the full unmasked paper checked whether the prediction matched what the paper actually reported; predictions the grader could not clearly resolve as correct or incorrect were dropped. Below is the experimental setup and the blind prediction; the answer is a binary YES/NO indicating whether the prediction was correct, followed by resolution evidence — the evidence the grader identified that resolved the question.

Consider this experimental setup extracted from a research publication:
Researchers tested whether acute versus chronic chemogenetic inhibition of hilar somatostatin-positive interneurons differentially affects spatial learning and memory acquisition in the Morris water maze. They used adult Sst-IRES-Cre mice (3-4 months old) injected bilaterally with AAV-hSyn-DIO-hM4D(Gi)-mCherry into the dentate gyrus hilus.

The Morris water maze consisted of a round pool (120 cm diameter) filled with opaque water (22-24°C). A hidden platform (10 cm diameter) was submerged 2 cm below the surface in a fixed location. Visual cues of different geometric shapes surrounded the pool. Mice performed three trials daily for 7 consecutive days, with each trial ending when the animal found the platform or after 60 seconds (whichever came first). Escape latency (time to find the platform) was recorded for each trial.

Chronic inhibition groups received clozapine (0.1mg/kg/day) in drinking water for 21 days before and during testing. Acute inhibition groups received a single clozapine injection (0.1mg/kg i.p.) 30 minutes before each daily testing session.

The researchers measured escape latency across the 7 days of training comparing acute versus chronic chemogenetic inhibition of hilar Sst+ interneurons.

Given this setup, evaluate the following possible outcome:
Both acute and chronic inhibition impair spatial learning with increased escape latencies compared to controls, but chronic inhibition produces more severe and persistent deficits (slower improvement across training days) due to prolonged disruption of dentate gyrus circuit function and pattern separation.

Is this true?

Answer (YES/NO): NO